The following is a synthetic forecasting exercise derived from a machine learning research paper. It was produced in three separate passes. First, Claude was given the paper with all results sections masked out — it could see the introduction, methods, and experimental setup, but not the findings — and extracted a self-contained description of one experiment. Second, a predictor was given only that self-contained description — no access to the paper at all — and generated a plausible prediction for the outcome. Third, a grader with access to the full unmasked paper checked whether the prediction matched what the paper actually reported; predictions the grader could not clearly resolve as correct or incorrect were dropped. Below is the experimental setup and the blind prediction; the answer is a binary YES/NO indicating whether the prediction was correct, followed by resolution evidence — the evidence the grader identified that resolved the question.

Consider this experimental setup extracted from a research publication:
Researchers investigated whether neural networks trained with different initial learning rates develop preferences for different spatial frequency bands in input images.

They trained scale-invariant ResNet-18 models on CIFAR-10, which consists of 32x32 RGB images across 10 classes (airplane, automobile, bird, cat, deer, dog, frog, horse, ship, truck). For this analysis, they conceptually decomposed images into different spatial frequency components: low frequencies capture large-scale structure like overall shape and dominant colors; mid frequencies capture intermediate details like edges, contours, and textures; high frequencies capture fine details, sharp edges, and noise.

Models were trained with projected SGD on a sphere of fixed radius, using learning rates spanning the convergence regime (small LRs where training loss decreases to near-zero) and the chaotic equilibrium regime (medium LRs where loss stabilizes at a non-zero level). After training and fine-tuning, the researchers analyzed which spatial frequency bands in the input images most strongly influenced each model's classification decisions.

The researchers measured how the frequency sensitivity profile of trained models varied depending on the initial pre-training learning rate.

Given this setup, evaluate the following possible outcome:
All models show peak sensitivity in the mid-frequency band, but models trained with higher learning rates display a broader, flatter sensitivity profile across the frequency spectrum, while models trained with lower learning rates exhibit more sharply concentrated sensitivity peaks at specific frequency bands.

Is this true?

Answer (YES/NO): NO